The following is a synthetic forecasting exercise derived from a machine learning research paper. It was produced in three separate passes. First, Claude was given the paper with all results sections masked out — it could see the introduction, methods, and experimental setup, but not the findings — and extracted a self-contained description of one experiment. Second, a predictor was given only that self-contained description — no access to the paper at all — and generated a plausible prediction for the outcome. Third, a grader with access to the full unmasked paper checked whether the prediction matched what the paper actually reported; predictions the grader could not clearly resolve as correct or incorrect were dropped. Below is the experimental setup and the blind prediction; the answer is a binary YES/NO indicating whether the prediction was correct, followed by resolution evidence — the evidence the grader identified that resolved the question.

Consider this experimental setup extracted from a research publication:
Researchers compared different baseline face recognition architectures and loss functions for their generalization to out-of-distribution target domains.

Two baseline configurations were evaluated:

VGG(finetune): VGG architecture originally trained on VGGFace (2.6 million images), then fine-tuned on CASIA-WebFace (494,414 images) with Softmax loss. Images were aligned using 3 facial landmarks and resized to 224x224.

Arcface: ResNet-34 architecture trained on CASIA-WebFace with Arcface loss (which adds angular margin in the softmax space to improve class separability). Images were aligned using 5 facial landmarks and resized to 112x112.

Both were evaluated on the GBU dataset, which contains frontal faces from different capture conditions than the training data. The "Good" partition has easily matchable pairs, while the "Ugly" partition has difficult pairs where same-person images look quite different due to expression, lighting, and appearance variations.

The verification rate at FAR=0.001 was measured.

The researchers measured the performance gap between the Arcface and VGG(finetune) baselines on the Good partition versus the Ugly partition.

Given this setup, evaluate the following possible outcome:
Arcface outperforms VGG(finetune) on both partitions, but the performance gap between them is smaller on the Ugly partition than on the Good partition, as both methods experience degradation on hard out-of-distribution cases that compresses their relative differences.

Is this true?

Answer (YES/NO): NO